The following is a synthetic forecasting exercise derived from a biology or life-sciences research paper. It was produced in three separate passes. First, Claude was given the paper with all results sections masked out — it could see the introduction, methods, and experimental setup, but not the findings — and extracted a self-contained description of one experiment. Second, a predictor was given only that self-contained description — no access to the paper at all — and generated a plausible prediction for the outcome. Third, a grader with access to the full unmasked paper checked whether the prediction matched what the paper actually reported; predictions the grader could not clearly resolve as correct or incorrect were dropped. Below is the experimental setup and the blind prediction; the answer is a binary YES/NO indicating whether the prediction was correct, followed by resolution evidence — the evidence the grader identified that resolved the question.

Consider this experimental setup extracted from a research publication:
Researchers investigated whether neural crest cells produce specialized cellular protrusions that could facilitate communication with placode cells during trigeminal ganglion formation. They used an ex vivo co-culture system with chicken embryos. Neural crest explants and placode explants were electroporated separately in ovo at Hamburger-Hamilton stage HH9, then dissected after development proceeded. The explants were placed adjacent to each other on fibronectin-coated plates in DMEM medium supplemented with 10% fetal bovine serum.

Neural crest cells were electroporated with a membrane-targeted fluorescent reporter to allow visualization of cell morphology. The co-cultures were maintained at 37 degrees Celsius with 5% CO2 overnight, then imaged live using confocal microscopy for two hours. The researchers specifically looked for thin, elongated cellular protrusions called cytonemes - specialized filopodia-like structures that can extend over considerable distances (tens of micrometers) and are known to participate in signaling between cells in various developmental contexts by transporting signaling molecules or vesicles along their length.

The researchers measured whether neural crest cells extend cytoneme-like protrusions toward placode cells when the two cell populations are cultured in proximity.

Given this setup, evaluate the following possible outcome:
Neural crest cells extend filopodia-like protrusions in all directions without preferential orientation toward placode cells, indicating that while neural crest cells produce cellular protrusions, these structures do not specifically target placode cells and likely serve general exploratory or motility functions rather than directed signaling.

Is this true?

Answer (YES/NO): NO